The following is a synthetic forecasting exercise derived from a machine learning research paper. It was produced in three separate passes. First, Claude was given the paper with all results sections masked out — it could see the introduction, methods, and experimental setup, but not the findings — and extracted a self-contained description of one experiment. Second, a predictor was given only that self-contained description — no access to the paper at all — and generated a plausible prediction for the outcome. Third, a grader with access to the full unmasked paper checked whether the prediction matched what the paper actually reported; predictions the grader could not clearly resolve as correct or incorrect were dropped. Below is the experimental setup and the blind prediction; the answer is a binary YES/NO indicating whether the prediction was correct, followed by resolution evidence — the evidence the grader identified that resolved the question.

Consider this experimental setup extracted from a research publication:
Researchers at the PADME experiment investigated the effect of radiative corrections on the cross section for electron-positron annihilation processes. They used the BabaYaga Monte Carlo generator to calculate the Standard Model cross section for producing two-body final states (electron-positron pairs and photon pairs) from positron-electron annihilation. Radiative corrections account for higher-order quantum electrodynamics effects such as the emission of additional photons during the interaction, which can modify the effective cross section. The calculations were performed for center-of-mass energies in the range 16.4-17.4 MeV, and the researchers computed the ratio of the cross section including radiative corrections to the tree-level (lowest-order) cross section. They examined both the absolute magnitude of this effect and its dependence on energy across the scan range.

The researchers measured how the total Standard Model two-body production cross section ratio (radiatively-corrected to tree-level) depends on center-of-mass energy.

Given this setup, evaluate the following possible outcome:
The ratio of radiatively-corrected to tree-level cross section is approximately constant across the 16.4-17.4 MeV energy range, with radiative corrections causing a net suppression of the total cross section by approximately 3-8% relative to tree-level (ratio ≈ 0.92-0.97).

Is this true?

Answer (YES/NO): NO